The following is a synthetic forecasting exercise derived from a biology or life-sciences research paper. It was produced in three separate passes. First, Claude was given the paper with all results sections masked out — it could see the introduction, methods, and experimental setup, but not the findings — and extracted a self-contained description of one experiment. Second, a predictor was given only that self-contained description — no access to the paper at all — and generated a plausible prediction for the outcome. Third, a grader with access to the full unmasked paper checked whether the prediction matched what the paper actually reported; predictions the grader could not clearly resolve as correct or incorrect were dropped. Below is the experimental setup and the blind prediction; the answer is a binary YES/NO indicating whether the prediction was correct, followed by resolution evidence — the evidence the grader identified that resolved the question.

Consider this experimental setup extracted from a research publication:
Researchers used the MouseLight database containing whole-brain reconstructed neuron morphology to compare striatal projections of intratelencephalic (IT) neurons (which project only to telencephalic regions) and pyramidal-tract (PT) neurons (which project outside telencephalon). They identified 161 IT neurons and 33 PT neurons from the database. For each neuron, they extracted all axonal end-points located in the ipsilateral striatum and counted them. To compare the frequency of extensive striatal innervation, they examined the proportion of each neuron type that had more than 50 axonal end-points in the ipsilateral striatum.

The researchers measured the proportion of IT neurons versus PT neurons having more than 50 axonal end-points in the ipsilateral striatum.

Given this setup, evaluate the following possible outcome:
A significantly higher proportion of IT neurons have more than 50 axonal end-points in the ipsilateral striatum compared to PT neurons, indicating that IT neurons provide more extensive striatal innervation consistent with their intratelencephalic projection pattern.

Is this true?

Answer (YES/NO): YES